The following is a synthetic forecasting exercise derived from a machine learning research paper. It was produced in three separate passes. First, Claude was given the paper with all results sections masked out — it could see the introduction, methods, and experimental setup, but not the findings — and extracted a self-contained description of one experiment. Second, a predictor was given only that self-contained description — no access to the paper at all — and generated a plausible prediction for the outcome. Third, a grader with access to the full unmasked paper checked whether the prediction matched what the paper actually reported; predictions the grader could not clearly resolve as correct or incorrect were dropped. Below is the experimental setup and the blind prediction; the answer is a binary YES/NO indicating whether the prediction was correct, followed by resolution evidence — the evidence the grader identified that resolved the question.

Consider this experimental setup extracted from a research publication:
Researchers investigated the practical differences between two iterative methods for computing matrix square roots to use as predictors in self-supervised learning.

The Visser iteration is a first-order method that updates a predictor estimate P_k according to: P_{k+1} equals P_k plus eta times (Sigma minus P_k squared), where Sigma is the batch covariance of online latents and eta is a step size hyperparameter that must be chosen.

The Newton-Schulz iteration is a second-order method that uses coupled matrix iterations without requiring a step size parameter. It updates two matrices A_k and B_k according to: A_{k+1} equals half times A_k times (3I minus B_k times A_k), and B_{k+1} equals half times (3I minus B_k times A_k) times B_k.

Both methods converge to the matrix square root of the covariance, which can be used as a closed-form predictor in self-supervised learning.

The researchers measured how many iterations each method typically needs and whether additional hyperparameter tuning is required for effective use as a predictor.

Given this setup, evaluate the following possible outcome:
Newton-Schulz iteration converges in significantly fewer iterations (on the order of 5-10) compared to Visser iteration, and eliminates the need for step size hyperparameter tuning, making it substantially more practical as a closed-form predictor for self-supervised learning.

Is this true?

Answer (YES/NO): YES